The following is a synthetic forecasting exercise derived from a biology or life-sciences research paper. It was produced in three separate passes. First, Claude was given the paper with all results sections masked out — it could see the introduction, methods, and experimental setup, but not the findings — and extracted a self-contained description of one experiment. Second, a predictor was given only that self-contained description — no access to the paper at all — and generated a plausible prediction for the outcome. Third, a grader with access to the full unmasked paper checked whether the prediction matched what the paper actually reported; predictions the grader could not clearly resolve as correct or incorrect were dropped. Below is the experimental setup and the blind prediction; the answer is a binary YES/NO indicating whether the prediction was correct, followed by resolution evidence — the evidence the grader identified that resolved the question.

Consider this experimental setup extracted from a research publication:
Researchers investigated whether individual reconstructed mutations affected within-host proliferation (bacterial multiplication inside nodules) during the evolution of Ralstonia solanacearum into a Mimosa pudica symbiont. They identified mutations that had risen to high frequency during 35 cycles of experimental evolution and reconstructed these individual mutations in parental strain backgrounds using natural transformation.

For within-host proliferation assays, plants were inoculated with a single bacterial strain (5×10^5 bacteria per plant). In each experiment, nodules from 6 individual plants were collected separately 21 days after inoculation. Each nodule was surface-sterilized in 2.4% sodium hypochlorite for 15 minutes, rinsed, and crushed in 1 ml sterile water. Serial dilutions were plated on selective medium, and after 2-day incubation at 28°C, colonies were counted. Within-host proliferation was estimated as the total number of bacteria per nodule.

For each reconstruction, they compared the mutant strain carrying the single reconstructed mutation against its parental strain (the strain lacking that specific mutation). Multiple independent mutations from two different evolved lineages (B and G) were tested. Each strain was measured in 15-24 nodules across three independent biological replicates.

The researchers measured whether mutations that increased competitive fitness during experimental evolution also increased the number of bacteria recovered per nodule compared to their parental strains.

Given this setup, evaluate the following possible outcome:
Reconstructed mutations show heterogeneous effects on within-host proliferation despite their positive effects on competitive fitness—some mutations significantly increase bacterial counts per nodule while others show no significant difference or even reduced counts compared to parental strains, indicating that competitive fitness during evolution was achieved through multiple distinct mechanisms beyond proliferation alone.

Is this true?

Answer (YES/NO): YES